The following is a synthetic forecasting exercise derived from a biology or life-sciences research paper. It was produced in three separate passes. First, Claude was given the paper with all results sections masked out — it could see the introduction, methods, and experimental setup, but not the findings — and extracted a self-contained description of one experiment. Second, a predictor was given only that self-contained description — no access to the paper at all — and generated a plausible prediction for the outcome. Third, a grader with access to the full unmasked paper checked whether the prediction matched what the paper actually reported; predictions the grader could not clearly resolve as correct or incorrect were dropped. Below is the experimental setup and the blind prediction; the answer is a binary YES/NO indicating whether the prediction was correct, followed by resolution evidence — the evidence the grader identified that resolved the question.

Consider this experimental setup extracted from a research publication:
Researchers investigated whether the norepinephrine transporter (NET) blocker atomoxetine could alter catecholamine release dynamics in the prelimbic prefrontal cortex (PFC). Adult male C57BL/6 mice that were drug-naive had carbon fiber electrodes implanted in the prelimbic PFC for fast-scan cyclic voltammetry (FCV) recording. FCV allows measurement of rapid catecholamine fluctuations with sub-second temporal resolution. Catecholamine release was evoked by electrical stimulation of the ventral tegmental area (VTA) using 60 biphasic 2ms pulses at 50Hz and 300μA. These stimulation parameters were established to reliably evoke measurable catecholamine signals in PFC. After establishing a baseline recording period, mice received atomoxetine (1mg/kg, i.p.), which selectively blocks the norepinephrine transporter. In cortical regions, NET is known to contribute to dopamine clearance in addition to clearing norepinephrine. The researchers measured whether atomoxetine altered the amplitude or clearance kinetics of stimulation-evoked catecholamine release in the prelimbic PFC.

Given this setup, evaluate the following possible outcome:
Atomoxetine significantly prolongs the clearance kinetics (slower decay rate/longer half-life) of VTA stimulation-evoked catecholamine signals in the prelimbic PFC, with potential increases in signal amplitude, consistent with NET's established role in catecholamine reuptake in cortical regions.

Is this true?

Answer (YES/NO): YES